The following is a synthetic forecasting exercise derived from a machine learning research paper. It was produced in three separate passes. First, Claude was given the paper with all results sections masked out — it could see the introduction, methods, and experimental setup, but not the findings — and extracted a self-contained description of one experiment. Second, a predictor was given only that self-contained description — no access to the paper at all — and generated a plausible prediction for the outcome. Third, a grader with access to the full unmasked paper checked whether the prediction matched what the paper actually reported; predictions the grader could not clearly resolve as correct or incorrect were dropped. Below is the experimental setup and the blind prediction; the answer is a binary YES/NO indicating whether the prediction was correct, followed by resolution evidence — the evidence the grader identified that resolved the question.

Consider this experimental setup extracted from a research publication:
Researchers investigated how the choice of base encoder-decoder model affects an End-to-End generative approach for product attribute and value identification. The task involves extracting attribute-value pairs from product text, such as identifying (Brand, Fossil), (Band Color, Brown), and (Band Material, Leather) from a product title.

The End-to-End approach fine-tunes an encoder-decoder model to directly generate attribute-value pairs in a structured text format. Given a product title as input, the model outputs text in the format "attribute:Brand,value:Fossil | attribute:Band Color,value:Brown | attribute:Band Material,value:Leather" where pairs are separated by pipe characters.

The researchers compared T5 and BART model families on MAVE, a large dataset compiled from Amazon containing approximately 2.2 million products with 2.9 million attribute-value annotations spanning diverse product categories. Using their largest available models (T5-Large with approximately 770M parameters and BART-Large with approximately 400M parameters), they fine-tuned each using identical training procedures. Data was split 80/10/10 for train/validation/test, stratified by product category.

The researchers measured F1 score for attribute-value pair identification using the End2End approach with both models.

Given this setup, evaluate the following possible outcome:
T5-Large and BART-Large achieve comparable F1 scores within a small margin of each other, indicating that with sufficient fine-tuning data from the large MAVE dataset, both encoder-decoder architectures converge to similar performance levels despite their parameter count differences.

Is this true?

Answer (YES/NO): NO